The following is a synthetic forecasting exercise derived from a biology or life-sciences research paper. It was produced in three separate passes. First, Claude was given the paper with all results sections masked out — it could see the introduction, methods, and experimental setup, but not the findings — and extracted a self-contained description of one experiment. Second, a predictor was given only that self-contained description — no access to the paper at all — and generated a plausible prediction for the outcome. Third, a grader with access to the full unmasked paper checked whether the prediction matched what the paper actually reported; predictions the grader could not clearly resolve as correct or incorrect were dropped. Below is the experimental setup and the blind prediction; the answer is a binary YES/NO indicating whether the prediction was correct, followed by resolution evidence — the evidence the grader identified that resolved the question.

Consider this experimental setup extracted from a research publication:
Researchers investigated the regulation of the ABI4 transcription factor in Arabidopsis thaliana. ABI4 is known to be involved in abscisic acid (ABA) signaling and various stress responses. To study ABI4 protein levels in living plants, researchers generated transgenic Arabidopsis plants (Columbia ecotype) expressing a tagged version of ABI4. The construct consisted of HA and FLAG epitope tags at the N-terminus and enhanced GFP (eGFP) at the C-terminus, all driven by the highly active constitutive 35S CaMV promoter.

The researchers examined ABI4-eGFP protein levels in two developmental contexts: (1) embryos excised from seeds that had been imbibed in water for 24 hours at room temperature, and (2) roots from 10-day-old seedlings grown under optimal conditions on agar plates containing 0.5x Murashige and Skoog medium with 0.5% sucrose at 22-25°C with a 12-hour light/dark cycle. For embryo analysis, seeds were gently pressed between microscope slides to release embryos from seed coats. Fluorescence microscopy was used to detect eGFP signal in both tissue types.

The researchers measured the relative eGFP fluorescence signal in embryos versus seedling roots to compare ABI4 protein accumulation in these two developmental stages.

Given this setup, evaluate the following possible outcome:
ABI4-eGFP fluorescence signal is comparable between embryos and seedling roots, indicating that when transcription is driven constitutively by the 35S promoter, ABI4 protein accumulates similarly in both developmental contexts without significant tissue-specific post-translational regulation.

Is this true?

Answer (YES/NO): NO